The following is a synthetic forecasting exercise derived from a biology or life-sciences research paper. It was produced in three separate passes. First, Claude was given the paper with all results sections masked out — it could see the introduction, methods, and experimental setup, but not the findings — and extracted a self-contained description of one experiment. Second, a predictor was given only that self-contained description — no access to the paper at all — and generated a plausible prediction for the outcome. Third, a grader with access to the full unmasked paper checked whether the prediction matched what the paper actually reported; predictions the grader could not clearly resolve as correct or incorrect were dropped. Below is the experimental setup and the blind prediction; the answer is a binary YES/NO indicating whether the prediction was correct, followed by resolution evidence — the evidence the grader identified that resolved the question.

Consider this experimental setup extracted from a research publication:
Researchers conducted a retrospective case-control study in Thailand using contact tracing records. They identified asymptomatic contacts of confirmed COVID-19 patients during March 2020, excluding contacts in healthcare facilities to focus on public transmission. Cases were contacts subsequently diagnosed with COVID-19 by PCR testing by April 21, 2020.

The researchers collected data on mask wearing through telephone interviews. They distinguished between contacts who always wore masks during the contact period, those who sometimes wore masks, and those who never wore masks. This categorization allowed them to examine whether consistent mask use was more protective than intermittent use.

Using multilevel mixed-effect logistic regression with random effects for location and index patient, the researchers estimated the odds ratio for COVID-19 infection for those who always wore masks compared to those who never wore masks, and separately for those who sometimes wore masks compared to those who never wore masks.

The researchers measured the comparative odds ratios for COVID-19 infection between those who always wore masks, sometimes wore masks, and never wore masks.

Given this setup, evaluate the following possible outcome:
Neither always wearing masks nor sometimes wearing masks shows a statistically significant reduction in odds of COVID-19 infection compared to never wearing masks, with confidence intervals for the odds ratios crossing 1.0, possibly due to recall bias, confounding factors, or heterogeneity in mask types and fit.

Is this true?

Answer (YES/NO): NO